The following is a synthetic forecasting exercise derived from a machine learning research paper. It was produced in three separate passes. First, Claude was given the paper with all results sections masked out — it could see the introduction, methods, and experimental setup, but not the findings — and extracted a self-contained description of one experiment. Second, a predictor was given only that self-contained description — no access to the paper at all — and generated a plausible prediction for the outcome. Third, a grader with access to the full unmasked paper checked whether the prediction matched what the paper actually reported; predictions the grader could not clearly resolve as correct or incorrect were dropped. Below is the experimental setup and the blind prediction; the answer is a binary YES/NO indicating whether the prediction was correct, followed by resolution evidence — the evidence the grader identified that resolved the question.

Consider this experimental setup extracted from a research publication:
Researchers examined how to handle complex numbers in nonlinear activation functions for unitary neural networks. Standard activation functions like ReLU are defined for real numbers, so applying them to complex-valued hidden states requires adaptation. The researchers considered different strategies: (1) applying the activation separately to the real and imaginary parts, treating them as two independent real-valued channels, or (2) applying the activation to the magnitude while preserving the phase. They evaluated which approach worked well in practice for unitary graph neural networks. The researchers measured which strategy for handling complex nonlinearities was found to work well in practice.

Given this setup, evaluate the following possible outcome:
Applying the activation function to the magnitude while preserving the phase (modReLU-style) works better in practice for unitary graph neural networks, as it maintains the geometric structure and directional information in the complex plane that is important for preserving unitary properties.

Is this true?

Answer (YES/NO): NO